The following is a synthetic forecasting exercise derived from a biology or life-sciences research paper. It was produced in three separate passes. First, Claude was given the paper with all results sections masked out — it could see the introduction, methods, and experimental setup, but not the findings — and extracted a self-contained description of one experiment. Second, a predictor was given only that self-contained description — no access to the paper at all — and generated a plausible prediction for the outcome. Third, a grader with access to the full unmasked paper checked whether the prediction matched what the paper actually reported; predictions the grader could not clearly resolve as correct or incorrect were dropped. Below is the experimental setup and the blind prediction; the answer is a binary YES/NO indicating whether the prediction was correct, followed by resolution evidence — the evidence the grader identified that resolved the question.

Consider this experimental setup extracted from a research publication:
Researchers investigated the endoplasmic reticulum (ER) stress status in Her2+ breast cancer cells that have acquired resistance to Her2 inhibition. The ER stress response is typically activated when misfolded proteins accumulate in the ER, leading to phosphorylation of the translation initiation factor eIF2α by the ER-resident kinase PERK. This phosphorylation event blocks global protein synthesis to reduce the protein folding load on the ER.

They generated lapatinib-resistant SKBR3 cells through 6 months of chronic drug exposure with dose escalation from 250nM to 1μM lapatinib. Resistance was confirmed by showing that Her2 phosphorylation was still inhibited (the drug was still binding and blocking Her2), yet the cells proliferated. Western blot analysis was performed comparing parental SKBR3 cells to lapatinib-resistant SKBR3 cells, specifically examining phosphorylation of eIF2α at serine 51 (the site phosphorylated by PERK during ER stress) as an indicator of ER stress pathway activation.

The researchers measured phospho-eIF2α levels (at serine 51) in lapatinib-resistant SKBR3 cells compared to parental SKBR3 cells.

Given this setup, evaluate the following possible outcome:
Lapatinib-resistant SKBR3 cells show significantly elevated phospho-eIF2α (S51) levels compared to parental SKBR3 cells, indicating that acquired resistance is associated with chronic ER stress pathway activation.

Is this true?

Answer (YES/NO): NO